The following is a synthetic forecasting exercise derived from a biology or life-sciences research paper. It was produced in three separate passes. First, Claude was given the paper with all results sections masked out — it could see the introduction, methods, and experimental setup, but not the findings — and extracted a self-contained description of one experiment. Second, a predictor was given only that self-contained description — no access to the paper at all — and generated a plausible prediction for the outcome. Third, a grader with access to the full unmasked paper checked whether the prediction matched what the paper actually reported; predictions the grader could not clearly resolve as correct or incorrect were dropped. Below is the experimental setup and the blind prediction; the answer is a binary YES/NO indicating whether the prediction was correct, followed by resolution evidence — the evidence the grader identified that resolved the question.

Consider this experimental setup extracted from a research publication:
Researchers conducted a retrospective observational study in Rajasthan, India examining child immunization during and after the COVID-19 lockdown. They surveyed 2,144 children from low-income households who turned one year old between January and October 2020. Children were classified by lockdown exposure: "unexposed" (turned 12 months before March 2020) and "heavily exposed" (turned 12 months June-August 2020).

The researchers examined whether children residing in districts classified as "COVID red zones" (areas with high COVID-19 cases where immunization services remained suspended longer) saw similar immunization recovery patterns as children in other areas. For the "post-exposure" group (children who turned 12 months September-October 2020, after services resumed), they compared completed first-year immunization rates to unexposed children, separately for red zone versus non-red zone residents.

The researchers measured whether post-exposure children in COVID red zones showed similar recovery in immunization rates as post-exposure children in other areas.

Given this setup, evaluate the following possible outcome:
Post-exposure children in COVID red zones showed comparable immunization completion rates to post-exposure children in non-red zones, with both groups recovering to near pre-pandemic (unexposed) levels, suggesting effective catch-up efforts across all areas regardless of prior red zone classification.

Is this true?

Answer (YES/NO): NO